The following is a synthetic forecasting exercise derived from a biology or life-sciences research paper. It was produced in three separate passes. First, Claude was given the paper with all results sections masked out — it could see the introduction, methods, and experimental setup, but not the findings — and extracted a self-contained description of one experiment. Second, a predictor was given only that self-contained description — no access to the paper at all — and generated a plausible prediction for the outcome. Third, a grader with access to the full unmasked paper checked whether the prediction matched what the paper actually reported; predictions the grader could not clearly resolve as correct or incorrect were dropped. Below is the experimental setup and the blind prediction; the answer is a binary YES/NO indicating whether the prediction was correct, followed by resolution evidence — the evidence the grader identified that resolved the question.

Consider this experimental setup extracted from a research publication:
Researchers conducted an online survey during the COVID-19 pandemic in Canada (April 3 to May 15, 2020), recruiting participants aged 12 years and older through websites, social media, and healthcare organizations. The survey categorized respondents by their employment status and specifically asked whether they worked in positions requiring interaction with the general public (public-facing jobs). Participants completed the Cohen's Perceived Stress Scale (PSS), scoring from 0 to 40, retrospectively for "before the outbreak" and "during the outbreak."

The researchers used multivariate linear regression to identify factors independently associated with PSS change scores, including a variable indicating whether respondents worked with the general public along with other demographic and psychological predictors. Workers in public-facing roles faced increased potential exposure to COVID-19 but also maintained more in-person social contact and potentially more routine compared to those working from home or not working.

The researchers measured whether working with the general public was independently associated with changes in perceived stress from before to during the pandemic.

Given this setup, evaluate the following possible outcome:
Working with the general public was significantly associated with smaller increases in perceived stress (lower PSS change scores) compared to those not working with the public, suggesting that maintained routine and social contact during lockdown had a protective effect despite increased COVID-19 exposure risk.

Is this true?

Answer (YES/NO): NO